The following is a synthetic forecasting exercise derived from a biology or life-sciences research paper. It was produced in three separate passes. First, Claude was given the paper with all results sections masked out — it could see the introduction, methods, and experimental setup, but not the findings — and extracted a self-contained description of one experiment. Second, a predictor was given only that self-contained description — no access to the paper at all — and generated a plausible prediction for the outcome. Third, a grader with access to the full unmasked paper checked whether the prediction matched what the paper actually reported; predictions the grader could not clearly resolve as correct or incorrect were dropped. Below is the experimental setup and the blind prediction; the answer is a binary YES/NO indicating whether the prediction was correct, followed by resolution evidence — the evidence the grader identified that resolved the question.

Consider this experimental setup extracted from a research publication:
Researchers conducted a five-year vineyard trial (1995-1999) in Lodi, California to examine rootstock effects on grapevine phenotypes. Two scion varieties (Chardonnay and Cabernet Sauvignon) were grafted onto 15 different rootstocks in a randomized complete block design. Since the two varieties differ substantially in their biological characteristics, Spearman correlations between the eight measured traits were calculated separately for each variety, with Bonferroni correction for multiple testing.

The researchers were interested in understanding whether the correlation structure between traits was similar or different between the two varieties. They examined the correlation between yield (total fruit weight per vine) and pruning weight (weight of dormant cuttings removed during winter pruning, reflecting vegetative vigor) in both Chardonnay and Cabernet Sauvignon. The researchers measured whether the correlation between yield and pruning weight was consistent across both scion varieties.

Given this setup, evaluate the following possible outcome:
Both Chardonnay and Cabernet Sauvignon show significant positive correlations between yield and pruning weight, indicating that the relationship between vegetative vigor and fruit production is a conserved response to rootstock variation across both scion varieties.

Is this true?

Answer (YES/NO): NO